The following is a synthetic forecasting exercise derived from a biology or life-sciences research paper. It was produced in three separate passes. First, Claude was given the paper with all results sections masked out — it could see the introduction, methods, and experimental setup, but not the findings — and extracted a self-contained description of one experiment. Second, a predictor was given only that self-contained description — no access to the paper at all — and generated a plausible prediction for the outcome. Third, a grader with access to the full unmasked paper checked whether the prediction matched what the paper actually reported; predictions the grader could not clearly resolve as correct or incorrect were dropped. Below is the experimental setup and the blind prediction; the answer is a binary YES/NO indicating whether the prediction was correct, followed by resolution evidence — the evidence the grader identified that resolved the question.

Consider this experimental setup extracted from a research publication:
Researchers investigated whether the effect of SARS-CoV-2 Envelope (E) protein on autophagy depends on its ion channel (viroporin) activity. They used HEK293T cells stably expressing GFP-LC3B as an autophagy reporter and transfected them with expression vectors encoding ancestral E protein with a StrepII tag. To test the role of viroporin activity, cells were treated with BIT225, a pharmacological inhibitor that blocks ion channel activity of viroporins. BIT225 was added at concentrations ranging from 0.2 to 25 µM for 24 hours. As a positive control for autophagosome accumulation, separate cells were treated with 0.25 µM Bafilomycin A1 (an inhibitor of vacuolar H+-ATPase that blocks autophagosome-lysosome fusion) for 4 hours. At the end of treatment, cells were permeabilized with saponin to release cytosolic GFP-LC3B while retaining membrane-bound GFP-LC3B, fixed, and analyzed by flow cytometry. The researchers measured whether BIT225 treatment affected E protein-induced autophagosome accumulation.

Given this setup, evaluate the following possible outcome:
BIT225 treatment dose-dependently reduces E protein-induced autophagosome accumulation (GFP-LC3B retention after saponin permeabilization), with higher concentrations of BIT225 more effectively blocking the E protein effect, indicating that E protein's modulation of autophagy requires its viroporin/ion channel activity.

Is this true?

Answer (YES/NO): NO